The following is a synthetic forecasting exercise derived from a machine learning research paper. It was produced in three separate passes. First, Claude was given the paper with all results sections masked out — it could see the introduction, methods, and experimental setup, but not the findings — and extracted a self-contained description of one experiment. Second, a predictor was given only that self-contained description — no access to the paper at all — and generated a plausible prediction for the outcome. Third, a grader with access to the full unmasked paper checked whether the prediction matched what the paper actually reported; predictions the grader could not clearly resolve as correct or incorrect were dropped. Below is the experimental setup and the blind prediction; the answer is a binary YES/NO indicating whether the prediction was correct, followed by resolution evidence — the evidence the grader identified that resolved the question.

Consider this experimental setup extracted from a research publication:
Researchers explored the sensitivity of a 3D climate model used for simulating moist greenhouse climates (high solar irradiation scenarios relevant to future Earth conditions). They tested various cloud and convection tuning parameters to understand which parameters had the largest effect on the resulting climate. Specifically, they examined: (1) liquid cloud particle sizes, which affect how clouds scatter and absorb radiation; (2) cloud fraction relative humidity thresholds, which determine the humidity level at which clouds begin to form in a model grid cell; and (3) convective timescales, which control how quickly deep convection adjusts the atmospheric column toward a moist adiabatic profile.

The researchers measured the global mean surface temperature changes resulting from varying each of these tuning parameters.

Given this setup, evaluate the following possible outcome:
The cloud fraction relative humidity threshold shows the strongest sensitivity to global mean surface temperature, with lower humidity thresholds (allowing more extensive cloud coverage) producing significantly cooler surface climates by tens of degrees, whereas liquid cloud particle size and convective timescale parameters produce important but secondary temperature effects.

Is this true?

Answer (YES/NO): NO